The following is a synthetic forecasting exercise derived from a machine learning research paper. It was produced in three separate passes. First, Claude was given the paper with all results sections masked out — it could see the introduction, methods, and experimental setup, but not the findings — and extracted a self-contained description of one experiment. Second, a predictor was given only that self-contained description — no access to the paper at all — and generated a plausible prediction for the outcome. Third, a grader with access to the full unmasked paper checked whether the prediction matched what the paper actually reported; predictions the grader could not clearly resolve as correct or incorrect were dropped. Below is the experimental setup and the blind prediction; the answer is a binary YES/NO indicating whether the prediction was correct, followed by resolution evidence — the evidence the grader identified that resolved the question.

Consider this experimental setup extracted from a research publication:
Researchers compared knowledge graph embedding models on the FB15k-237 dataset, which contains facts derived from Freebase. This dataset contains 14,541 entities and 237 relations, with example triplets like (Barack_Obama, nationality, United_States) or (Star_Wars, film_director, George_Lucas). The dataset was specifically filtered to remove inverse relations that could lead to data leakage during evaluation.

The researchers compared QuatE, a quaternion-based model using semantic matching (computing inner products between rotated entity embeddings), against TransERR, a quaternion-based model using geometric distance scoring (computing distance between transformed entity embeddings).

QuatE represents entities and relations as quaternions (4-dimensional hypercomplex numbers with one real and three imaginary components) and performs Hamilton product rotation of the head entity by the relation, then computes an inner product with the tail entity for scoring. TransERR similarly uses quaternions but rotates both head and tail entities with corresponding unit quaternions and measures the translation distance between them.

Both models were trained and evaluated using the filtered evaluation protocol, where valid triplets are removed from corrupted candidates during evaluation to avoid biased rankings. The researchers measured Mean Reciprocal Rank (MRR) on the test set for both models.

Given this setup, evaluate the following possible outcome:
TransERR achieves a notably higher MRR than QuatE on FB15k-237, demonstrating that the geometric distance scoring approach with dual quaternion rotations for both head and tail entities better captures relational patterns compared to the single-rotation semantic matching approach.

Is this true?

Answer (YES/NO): NO